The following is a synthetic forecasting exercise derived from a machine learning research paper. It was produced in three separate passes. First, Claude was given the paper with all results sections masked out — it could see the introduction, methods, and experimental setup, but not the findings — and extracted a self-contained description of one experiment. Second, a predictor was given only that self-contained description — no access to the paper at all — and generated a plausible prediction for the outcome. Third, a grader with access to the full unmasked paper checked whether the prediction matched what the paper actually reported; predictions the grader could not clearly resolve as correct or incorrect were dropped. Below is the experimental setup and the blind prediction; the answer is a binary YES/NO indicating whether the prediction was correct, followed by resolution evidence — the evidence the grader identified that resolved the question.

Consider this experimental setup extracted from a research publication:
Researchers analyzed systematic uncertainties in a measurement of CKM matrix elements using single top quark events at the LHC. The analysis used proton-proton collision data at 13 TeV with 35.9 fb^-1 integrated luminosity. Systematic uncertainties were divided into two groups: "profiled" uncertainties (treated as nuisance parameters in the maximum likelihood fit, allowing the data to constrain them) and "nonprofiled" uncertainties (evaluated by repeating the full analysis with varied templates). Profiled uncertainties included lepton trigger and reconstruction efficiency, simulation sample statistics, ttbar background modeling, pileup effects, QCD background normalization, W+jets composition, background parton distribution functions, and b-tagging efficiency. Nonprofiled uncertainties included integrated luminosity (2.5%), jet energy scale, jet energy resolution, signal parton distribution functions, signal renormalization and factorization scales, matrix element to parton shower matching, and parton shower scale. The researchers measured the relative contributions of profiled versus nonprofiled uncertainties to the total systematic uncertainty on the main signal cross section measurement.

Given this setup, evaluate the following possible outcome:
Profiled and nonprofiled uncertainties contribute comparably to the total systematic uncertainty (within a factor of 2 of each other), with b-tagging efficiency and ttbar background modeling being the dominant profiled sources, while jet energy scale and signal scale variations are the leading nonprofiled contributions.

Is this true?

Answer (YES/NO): NO